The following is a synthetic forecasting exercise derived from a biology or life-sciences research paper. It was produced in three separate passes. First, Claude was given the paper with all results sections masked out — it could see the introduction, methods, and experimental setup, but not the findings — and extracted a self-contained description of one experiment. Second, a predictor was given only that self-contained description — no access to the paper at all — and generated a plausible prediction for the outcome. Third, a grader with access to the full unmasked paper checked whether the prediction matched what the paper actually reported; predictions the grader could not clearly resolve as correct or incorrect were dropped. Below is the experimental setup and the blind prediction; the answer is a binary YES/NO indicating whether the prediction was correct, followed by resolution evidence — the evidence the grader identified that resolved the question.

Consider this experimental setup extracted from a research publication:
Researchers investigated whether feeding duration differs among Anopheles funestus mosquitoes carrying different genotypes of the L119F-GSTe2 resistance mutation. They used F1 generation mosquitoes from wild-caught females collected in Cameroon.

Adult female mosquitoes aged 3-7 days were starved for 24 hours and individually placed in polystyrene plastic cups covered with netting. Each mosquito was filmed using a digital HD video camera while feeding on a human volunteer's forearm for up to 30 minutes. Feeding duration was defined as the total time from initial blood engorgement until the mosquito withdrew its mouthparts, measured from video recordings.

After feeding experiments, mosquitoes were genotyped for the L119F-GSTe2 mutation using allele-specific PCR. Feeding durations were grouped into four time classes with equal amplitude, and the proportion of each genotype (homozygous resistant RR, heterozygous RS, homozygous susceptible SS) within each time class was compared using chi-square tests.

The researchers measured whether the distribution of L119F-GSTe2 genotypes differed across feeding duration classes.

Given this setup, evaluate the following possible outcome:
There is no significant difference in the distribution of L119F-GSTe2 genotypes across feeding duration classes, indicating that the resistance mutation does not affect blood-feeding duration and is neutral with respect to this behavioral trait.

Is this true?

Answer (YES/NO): YES